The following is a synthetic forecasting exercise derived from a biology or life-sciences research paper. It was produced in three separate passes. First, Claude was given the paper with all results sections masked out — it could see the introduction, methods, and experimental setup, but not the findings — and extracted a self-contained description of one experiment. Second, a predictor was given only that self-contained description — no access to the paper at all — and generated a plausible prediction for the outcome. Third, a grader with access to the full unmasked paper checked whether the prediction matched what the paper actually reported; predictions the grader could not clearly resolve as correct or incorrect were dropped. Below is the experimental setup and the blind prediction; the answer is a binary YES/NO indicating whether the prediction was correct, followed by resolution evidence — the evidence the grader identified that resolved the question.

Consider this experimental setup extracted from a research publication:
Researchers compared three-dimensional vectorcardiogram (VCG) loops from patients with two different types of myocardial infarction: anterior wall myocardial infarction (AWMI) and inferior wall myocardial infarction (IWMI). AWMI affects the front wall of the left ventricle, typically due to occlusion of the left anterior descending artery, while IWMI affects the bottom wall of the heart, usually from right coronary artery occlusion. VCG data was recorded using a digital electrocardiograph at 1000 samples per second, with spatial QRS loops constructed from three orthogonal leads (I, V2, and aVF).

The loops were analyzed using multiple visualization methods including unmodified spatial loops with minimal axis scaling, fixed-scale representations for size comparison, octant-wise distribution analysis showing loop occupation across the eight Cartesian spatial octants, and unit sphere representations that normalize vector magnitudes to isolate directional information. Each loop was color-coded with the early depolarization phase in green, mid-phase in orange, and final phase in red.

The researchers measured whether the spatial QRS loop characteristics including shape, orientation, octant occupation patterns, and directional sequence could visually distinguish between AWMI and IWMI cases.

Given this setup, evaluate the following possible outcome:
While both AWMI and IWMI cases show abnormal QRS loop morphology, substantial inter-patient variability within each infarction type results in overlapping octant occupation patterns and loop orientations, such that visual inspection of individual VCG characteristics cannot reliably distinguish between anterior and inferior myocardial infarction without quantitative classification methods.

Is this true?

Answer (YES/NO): NO